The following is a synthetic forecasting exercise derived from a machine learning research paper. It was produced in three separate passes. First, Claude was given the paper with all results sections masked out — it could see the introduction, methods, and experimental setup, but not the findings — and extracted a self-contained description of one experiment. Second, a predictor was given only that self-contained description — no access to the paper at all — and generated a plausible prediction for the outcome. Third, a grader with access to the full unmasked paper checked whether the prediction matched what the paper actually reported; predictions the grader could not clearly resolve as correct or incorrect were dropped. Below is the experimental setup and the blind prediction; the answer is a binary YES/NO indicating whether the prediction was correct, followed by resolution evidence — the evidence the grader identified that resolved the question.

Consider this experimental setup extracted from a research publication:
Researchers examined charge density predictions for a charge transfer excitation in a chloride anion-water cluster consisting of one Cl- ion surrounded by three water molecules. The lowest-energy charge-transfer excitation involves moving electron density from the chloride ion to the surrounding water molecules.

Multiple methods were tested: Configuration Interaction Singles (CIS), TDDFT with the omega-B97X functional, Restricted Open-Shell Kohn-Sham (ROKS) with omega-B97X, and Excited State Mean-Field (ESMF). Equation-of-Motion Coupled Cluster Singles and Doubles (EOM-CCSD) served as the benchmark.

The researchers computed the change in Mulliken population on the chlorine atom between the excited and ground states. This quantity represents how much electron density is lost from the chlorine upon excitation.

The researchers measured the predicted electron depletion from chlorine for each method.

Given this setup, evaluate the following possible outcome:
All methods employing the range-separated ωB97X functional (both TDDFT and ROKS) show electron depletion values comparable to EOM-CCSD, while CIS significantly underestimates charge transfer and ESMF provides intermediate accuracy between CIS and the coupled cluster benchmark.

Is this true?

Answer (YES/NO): NO